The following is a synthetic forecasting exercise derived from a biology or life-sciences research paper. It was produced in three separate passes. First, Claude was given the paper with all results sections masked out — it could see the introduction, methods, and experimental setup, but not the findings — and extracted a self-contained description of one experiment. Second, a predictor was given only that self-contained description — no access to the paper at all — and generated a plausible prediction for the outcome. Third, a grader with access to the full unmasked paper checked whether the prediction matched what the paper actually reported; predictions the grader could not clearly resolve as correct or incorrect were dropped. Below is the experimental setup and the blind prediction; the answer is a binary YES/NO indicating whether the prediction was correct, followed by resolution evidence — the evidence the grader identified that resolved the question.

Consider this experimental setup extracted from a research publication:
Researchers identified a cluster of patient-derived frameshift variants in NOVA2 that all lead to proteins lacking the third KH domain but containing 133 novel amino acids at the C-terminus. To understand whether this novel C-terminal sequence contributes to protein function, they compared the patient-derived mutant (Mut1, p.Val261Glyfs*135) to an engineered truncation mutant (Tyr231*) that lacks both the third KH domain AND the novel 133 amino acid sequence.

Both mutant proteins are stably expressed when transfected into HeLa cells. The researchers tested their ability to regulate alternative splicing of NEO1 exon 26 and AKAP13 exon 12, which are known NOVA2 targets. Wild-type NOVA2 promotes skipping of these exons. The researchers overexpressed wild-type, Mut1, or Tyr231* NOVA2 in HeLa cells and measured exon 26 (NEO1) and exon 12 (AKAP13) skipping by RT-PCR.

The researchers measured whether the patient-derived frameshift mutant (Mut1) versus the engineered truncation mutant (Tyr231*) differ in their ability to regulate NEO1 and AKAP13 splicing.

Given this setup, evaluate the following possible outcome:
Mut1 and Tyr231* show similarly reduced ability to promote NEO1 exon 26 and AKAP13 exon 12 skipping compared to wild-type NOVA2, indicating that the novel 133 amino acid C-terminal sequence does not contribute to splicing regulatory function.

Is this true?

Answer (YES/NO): NO